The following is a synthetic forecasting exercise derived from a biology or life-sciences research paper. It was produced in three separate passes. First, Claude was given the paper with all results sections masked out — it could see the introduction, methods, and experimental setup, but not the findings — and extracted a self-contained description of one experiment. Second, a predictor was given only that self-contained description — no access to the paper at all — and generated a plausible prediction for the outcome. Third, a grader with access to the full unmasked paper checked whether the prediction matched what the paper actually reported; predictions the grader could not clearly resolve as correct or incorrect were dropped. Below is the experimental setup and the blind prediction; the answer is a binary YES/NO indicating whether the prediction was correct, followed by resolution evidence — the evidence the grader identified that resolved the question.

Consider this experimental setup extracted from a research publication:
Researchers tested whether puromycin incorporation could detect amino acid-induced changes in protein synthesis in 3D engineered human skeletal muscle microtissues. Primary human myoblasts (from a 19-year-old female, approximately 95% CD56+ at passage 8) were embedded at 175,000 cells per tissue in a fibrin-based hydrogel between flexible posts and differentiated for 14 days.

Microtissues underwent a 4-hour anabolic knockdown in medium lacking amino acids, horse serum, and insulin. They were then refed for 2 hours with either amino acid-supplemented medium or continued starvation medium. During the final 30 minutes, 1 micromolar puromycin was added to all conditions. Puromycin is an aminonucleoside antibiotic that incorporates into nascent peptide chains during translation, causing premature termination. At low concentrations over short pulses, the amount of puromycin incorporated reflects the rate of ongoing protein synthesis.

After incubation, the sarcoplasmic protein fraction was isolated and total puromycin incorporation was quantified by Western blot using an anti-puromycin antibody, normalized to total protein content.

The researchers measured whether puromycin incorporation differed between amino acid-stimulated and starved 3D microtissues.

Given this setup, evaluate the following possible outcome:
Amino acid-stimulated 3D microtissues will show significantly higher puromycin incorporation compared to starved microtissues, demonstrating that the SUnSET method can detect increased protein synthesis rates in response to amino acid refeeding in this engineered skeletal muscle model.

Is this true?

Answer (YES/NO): NO